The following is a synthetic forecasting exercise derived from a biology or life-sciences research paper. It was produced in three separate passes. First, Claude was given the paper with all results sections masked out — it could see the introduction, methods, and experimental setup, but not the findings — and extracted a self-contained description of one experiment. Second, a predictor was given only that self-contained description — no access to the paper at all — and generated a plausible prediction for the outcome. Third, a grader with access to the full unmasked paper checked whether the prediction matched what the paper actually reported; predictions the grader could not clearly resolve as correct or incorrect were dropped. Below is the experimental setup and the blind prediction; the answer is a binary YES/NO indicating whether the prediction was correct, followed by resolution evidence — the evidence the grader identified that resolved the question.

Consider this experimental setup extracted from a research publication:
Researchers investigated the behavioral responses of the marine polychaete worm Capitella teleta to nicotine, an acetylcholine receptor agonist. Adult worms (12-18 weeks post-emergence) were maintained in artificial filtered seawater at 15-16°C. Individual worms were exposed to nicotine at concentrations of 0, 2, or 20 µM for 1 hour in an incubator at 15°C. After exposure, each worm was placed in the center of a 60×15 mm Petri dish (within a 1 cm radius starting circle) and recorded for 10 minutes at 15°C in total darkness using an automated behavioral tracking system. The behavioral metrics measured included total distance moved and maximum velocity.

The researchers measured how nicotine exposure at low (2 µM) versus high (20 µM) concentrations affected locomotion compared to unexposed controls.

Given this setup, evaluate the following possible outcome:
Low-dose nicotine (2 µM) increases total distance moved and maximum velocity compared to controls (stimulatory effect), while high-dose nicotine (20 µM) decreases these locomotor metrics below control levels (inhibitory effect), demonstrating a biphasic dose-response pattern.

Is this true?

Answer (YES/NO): NO